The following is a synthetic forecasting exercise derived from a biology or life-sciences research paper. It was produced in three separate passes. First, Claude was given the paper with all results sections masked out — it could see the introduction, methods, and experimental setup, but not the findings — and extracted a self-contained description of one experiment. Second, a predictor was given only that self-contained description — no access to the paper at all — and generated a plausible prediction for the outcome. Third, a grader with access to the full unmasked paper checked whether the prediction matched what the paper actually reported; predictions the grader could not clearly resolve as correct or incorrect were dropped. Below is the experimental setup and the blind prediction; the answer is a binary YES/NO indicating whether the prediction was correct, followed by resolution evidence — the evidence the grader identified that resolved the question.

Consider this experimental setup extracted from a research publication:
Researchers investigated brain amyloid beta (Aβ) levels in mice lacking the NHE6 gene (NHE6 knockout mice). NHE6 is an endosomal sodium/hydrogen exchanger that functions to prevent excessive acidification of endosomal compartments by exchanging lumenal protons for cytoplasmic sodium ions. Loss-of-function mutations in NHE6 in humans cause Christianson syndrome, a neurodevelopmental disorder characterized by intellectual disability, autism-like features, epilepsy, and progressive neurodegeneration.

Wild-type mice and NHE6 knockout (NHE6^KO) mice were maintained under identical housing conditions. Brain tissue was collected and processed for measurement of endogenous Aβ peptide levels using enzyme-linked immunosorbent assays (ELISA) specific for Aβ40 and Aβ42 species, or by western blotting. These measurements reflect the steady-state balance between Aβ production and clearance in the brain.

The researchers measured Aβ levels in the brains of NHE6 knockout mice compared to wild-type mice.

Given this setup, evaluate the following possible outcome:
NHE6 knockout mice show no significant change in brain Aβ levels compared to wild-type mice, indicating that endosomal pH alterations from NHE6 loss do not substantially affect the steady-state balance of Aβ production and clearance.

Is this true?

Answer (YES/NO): NO